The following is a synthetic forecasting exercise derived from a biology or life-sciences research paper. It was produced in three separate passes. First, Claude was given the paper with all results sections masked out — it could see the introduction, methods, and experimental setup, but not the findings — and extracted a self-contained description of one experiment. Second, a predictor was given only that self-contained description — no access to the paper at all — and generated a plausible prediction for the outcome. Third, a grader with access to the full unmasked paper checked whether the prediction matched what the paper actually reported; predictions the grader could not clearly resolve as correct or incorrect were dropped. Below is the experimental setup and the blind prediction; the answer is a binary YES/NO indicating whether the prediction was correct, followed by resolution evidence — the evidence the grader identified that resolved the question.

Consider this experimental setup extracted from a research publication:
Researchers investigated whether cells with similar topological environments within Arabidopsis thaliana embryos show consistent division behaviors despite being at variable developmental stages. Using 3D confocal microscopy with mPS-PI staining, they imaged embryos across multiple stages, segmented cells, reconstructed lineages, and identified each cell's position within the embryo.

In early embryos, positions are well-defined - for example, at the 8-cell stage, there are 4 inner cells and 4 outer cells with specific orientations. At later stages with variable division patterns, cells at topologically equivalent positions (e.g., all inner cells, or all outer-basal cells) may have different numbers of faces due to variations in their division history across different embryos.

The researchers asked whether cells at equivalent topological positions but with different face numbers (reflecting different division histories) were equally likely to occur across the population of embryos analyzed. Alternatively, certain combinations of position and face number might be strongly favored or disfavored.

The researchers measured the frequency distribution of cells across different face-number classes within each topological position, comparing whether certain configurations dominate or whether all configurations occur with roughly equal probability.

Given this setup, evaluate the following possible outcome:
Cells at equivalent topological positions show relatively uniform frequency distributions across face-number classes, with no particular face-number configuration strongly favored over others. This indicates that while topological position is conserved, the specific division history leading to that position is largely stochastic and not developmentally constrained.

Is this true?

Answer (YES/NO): NO